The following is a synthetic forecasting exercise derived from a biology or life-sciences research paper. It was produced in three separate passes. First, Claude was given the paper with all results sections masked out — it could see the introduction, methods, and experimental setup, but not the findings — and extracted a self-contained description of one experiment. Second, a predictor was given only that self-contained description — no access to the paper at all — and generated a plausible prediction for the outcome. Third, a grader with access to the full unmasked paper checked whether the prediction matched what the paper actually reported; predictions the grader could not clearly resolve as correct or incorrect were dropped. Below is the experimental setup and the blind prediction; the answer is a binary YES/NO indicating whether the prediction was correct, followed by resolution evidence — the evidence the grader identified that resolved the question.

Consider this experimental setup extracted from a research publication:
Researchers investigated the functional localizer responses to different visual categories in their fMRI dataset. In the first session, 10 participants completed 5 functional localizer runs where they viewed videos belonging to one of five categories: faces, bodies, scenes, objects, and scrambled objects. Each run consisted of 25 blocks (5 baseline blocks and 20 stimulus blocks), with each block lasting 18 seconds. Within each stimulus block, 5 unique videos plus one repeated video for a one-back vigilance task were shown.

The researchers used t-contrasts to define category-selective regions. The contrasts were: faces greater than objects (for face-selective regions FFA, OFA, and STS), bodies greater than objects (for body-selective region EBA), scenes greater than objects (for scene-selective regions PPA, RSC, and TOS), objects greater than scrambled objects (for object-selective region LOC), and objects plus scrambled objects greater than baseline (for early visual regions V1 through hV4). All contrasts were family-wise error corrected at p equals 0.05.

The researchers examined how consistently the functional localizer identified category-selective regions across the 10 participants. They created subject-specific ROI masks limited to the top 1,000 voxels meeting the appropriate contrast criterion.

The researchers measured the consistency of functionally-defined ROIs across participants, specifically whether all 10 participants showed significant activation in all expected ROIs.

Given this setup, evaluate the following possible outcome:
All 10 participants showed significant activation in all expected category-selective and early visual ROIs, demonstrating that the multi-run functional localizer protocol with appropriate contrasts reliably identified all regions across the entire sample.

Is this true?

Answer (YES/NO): NO